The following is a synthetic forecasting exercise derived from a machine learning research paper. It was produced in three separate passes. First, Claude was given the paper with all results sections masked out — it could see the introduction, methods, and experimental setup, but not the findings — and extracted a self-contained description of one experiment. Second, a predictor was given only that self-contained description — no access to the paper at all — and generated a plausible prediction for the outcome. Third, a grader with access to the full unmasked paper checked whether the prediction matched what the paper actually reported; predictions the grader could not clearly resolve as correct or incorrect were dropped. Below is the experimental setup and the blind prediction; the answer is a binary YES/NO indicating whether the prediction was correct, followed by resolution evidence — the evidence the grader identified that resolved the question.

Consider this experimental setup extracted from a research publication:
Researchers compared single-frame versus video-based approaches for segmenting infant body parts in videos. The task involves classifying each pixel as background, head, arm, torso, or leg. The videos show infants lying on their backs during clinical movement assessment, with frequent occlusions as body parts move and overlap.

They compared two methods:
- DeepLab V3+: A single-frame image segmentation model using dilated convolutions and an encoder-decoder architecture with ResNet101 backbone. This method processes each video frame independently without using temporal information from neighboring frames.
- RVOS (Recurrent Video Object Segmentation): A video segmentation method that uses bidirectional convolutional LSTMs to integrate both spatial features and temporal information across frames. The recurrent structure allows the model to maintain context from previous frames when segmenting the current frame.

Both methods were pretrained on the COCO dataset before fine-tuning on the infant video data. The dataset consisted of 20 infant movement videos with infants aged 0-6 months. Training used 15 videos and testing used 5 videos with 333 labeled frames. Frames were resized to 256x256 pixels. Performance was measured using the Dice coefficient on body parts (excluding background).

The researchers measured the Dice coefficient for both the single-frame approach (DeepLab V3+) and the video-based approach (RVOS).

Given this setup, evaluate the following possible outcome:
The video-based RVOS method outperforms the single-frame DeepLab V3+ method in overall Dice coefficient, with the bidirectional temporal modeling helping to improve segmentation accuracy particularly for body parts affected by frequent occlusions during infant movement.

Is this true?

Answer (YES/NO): YES